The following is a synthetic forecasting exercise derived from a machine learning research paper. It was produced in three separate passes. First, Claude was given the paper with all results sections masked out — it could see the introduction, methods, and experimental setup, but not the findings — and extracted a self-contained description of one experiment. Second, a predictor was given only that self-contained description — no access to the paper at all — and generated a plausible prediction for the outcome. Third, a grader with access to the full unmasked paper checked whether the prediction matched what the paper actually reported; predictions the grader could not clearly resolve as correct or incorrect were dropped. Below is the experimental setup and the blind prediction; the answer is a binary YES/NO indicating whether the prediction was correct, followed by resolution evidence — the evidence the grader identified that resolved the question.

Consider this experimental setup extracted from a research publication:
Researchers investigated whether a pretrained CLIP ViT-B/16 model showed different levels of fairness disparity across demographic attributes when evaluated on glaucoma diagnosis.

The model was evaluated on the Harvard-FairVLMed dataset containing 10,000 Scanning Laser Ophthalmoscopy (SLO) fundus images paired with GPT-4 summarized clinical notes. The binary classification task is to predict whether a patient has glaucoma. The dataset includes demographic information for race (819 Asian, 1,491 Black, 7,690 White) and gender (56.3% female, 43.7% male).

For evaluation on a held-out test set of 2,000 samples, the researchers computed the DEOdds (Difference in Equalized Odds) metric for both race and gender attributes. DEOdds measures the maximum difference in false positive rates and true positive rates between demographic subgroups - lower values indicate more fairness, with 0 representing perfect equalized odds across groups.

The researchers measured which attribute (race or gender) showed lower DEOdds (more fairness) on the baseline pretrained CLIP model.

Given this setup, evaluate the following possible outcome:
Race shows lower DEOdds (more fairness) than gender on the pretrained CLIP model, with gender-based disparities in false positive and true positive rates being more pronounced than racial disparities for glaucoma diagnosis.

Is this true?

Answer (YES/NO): NO